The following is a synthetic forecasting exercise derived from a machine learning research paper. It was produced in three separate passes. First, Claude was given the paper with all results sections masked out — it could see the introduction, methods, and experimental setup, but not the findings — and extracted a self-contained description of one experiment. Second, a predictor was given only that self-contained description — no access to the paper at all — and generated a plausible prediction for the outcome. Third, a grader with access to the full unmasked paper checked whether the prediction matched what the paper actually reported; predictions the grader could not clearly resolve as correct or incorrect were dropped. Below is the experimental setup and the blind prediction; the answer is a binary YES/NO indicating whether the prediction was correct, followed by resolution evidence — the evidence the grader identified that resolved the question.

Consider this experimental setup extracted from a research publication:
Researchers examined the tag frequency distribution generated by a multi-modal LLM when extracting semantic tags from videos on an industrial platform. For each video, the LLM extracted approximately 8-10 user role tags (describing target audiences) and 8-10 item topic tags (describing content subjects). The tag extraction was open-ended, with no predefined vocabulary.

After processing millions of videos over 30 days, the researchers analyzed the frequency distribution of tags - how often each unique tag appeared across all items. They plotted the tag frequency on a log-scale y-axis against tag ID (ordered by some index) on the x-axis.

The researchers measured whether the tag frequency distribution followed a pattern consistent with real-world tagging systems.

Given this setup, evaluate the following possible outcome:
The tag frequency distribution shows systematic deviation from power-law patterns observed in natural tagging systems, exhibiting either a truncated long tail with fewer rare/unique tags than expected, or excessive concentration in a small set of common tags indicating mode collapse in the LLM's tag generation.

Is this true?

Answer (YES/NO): NO